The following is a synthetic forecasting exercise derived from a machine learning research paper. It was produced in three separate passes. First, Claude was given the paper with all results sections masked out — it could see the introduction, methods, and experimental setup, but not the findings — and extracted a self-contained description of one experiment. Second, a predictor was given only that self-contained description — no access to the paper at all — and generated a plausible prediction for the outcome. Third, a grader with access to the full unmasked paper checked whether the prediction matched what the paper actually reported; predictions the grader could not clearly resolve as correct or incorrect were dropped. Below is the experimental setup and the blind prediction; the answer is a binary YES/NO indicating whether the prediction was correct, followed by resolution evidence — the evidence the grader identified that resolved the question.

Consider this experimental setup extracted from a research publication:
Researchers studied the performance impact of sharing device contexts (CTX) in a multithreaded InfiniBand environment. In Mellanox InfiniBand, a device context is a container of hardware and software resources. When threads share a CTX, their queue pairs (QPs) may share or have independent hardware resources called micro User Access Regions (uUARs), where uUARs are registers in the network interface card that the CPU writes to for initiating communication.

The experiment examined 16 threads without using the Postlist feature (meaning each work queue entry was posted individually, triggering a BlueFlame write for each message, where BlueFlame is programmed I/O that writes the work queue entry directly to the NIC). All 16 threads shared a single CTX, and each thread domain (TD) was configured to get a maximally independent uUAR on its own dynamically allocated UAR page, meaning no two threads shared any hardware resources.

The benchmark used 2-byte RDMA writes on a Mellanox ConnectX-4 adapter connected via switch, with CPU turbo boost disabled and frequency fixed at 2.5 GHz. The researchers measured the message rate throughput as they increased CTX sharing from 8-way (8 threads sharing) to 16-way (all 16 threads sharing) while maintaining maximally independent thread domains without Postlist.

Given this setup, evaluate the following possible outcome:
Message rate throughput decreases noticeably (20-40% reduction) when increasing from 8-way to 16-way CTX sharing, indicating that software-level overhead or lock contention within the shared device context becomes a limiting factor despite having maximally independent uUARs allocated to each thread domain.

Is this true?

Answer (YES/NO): NO